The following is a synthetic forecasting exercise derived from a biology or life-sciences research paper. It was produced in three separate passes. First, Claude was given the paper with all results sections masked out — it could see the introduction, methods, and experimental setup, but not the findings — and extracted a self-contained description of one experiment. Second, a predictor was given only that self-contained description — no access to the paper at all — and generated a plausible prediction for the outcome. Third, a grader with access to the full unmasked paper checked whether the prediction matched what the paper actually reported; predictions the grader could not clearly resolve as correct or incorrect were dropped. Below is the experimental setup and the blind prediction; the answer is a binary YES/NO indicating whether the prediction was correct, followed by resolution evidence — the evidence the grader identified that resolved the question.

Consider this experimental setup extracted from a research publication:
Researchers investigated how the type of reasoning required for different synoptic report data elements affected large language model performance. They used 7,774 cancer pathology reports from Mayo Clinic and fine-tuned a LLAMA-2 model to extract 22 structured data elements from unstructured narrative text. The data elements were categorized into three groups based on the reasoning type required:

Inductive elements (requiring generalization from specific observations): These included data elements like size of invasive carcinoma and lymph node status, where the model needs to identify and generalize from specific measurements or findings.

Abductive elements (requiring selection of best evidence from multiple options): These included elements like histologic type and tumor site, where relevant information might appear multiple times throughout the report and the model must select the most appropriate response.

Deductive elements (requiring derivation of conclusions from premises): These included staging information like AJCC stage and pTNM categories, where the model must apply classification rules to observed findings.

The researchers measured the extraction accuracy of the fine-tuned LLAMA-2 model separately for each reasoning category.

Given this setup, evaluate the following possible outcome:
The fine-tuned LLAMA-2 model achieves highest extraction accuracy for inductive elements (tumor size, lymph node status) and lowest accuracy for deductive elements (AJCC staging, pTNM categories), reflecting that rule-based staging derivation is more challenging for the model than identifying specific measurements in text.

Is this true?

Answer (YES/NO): NO